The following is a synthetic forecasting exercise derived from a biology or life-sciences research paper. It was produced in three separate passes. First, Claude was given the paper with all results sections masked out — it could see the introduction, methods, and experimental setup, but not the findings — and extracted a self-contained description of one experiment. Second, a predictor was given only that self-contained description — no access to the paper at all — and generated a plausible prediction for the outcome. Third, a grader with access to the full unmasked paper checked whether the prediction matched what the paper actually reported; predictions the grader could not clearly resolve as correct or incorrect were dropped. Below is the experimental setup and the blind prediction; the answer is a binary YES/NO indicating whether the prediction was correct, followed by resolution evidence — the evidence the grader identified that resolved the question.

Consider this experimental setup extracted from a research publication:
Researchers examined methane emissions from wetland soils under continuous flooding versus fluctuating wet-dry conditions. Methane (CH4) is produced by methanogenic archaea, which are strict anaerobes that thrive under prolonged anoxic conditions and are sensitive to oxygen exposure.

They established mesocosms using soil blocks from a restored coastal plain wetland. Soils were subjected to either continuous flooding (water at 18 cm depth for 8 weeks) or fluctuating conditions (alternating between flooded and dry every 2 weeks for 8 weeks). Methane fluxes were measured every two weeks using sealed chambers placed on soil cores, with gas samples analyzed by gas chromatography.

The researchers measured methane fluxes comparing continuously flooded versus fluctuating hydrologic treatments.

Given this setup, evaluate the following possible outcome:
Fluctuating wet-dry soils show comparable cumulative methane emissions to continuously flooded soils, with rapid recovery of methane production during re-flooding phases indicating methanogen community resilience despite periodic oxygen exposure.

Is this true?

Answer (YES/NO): NO